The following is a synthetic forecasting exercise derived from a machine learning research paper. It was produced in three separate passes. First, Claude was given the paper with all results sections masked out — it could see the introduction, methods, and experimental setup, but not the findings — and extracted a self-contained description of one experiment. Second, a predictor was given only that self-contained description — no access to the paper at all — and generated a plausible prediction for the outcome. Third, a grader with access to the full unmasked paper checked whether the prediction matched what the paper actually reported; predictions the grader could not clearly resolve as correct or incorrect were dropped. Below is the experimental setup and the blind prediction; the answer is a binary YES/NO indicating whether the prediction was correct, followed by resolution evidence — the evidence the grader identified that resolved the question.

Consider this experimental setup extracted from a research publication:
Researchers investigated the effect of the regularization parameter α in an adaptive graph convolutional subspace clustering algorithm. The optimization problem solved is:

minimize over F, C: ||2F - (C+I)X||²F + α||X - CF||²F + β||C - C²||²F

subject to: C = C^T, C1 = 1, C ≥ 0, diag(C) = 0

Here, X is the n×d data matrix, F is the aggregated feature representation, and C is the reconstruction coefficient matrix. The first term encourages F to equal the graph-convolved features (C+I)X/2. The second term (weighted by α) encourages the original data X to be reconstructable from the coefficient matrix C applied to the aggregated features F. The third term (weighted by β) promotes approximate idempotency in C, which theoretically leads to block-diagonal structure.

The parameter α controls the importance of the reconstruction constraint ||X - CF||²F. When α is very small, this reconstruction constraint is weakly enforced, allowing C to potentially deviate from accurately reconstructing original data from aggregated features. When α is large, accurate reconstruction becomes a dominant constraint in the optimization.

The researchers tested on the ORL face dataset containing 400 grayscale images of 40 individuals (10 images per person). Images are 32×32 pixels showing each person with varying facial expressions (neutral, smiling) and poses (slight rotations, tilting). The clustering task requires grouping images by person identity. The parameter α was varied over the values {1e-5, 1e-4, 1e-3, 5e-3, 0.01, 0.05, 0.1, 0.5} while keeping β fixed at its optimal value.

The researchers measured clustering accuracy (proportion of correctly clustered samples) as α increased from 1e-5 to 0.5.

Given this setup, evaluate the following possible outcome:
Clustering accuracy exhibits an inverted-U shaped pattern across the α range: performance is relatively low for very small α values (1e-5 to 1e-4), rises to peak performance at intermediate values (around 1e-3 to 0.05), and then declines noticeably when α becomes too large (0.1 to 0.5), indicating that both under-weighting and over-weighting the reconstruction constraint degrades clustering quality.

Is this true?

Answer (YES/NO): NO